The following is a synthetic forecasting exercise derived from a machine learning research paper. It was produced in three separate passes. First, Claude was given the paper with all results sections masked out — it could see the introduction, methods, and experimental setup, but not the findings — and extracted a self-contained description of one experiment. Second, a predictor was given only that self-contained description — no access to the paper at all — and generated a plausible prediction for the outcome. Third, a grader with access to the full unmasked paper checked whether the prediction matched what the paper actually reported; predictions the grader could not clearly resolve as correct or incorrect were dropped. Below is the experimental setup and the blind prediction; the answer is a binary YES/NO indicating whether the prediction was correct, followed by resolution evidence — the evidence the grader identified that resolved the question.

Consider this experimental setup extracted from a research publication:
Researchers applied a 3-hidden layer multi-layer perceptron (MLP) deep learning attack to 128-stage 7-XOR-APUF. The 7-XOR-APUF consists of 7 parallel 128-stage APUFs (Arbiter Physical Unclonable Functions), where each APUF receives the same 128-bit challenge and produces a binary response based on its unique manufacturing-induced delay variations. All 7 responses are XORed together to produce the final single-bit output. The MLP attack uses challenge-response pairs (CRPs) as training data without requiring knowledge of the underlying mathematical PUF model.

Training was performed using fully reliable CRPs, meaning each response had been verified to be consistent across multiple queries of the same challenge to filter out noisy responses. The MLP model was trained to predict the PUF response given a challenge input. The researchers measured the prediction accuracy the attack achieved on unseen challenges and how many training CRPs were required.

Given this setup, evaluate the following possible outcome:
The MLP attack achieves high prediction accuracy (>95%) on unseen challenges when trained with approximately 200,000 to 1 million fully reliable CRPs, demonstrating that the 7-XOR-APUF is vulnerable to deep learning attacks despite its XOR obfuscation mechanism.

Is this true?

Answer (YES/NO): NO